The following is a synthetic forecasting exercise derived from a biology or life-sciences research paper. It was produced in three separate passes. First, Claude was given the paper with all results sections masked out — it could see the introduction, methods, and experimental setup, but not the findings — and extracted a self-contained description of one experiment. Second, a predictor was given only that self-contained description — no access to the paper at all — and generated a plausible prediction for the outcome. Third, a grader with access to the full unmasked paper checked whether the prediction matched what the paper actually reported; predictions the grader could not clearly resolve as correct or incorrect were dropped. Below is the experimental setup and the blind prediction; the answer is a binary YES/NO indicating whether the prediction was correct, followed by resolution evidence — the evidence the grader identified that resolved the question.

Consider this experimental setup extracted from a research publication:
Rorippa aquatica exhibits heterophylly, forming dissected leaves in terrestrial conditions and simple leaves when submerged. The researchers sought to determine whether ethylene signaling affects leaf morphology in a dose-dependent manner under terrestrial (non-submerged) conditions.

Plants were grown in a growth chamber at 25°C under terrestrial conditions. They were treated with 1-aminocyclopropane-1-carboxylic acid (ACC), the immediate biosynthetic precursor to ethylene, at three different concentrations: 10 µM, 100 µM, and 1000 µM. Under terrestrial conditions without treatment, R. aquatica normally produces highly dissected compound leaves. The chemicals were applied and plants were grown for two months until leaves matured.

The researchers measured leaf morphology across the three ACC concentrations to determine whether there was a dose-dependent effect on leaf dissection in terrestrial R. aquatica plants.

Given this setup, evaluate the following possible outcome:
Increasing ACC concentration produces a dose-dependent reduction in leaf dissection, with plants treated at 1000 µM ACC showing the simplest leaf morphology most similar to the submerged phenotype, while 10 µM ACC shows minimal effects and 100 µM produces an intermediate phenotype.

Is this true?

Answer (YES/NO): NO